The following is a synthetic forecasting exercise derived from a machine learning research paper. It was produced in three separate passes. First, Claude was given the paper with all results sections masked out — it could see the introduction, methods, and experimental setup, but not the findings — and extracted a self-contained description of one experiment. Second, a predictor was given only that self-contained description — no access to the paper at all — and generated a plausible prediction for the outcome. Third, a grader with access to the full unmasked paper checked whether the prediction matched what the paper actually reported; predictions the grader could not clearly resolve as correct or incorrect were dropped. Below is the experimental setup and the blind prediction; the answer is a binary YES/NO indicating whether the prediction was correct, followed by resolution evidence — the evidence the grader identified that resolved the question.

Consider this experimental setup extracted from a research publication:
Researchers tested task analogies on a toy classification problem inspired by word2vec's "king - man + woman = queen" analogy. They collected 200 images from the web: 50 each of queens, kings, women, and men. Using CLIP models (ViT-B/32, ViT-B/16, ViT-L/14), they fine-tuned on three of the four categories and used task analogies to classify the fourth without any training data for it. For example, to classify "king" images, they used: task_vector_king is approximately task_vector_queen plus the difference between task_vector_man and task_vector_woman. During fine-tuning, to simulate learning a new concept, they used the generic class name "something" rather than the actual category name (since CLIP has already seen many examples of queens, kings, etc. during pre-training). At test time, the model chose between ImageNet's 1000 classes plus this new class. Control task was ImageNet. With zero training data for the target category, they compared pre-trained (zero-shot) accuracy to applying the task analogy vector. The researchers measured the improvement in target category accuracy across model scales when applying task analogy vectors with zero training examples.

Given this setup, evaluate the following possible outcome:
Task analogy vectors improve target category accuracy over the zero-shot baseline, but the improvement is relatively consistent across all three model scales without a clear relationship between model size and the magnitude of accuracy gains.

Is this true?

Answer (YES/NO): NO